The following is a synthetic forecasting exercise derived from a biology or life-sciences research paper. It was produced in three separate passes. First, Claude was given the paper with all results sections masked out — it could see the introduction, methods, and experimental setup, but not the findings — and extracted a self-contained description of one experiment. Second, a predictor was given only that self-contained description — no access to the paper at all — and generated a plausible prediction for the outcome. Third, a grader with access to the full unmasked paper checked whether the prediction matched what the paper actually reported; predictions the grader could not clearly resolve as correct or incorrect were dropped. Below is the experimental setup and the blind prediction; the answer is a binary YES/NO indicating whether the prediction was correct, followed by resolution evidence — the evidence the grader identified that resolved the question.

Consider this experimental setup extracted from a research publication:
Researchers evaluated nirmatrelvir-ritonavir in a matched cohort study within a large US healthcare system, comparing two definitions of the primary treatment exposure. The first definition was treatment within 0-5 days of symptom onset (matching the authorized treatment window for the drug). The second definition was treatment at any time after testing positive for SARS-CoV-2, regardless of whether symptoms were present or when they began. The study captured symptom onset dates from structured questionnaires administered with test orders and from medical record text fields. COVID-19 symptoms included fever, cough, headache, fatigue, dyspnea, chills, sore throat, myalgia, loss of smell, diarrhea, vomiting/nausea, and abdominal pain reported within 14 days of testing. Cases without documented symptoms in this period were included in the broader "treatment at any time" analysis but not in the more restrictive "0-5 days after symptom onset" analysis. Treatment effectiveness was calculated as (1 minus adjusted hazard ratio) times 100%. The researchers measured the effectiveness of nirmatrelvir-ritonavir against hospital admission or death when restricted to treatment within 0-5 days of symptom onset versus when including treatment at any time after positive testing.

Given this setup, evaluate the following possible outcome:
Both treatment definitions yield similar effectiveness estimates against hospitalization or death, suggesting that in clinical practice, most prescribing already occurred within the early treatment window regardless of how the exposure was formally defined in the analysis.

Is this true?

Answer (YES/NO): NO